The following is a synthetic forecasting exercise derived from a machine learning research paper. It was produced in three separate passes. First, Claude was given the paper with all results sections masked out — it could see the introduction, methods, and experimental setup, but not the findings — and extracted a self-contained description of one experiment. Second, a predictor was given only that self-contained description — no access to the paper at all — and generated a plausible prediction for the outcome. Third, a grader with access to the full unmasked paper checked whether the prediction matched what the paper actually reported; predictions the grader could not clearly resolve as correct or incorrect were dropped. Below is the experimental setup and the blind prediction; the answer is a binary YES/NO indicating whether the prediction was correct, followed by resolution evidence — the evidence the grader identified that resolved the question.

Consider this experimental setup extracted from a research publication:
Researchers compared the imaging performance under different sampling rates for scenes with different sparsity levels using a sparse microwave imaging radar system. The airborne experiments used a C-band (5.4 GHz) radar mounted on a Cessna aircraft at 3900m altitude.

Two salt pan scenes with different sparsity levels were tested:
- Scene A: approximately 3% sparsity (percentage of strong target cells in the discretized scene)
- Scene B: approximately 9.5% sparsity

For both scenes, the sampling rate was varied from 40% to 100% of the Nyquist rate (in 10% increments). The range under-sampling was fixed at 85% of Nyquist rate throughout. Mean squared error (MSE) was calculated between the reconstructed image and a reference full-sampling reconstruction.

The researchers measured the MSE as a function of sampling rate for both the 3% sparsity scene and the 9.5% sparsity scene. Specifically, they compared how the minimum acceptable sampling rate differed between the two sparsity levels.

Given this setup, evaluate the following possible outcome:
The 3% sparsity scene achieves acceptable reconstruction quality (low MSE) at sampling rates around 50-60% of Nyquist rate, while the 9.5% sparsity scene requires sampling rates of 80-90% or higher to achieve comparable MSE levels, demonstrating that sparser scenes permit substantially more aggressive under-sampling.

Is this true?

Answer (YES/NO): NO